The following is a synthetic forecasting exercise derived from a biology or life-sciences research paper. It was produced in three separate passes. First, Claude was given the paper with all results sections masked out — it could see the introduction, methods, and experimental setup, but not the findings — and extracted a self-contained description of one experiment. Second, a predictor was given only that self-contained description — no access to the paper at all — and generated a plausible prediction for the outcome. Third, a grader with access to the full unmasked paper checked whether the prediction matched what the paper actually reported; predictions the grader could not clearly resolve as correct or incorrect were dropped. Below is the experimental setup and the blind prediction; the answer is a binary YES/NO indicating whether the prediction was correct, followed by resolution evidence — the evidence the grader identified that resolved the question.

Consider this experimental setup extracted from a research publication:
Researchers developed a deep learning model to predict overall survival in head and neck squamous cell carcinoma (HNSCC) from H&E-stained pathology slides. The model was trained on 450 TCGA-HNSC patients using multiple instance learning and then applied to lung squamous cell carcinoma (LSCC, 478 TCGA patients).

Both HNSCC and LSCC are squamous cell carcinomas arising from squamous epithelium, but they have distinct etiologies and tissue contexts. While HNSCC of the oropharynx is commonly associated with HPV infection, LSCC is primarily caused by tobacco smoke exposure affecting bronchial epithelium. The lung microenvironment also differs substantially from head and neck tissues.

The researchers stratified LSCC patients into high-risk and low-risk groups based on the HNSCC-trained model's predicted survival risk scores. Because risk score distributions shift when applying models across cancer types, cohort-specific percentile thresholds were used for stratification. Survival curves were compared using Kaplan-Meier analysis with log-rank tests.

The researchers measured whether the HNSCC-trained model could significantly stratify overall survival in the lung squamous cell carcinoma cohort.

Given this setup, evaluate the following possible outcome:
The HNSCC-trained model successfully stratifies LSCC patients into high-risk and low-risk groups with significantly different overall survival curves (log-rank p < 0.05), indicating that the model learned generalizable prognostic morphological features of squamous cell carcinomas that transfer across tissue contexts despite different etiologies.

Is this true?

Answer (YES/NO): YES